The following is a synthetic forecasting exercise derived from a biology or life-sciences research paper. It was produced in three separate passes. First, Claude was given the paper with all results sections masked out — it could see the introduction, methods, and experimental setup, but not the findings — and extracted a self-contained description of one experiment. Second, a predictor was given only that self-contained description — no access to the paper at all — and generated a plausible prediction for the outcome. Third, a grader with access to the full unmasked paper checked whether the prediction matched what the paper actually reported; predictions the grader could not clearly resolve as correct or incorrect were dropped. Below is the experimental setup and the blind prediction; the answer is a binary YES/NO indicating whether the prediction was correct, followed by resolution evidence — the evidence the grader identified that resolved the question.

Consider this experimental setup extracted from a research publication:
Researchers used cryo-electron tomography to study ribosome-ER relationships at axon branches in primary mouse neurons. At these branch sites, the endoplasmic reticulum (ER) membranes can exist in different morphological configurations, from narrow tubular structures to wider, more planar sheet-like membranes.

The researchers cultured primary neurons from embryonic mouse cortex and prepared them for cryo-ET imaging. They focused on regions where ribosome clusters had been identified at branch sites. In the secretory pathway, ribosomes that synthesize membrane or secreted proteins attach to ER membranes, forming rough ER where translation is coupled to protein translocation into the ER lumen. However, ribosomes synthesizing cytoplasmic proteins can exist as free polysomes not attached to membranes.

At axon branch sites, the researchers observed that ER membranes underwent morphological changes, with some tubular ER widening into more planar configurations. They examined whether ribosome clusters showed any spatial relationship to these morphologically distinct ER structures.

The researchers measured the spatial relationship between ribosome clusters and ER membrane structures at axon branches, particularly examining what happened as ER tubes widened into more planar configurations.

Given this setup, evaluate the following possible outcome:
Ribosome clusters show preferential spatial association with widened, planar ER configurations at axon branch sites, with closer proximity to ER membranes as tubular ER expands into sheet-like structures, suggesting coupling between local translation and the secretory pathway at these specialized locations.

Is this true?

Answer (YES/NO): NO